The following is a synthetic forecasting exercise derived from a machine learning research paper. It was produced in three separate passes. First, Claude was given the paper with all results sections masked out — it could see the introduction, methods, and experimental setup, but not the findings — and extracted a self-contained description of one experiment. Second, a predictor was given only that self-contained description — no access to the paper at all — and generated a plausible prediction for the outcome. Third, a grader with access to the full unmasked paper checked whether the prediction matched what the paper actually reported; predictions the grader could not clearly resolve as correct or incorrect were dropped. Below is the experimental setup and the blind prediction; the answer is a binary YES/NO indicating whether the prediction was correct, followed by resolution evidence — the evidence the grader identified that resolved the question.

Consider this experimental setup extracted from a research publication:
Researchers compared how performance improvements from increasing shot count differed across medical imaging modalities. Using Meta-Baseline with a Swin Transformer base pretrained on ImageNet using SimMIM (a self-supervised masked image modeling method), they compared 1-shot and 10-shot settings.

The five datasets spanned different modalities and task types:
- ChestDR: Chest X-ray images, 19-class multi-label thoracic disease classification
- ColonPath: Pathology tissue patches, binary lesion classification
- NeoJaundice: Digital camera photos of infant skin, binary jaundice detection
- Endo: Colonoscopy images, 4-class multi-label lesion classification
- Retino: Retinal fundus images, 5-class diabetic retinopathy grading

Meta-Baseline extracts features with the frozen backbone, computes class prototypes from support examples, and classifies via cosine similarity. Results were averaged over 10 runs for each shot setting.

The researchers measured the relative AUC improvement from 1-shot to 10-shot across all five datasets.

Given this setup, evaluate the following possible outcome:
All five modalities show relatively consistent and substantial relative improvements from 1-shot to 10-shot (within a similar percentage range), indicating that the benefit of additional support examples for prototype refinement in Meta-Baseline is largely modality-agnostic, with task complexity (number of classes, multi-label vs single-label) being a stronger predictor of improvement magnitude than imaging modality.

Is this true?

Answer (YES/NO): NO